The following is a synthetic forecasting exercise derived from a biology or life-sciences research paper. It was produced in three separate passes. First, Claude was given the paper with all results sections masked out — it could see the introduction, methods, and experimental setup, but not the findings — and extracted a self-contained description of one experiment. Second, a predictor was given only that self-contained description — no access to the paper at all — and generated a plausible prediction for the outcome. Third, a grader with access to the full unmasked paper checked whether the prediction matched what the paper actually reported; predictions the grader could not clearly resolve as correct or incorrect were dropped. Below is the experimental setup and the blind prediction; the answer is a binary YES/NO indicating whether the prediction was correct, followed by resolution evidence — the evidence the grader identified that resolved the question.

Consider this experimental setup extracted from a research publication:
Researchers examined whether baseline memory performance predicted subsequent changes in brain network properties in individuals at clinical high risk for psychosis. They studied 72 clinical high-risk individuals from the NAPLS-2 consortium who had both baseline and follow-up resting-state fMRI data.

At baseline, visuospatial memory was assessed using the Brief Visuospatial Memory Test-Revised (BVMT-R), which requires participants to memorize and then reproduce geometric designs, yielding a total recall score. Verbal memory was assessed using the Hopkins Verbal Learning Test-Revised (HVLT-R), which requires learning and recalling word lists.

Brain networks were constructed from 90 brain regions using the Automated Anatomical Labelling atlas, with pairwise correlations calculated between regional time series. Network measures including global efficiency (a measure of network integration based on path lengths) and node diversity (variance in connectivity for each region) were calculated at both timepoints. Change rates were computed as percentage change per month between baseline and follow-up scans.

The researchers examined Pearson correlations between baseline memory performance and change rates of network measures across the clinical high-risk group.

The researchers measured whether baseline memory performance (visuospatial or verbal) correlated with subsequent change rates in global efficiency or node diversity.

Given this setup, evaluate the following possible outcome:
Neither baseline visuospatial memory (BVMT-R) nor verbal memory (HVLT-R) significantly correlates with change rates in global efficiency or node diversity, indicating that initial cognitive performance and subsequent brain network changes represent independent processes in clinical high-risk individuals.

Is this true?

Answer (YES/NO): NO